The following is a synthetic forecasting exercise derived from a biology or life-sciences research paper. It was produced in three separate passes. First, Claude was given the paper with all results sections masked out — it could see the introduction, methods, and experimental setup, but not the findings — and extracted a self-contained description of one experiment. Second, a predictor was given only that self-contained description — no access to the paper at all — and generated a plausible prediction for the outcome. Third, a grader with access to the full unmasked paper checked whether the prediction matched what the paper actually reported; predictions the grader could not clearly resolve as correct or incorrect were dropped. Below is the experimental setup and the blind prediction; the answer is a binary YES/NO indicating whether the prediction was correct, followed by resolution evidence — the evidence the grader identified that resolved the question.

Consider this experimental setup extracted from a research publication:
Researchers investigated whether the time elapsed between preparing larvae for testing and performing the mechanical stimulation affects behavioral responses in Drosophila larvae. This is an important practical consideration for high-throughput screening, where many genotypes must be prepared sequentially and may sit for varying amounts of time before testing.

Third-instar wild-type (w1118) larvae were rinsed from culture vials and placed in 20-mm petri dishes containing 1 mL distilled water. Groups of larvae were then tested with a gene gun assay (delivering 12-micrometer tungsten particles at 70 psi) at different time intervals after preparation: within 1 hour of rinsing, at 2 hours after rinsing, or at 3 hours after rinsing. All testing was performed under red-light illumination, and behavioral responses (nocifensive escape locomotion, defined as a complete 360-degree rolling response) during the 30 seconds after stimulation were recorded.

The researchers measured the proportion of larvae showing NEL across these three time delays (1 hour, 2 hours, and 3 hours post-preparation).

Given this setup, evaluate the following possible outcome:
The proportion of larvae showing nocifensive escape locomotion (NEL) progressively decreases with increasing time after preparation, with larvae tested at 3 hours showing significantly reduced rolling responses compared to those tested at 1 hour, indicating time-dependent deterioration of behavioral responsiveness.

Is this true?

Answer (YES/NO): NO